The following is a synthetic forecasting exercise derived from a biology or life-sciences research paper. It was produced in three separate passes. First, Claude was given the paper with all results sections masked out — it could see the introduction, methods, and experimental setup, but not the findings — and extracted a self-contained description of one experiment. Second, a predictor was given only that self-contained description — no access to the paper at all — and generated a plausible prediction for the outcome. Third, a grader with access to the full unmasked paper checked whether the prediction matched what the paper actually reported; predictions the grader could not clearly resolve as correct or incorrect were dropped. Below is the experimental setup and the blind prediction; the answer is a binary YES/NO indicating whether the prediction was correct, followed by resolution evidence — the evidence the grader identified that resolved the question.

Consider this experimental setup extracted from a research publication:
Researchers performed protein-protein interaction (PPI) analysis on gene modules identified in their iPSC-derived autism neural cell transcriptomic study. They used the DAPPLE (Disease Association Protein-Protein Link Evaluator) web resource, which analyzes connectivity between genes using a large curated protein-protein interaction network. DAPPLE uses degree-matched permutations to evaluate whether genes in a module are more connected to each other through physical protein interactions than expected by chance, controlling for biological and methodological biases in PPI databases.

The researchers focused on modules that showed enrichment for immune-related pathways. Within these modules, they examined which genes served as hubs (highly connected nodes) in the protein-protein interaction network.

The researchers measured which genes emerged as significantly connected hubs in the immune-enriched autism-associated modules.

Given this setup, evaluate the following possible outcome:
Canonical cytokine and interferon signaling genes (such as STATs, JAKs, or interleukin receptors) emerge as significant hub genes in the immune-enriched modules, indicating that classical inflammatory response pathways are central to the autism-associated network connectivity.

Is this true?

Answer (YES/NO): NO